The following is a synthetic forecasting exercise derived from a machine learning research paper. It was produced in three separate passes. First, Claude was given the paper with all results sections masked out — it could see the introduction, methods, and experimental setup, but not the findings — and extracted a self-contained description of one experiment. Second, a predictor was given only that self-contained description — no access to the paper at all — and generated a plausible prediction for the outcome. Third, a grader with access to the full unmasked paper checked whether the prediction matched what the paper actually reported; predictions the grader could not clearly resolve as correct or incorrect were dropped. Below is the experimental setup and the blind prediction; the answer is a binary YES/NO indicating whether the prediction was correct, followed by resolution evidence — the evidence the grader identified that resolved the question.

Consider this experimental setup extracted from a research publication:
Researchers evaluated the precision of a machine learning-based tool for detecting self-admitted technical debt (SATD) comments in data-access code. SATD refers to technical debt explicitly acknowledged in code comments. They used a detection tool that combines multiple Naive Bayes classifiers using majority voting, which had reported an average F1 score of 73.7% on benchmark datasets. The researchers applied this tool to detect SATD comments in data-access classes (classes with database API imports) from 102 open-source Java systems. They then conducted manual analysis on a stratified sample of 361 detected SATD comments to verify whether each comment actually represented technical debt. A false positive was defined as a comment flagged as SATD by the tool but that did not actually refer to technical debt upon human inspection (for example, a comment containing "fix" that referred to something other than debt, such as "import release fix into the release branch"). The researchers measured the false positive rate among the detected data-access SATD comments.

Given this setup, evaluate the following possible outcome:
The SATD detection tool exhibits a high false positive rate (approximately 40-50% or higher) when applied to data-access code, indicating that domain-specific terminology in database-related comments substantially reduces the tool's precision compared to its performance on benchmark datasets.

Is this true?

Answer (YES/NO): NO